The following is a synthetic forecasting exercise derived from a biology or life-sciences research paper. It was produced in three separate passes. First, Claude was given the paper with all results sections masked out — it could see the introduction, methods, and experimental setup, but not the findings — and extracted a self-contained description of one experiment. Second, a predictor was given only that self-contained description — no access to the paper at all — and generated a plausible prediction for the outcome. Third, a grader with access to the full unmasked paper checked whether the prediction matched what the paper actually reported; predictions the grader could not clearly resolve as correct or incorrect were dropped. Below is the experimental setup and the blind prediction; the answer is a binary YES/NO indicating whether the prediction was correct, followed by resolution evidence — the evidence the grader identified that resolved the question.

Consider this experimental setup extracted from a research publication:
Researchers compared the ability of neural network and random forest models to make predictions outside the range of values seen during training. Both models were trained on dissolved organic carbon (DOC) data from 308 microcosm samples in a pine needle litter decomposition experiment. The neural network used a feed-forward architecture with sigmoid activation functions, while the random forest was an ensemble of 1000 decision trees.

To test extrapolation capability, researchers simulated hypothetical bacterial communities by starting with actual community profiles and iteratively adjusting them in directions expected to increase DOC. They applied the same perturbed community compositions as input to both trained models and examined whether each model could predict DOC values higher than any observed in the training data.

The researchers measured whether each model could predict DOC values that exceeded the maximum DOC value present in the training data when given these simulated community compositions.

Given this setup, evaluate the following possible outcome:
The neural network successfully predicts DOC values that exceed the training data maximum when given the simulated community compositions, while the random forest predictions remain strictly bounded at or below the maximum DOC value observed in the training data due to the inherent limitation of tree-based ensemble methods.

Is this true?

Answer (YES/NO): YES